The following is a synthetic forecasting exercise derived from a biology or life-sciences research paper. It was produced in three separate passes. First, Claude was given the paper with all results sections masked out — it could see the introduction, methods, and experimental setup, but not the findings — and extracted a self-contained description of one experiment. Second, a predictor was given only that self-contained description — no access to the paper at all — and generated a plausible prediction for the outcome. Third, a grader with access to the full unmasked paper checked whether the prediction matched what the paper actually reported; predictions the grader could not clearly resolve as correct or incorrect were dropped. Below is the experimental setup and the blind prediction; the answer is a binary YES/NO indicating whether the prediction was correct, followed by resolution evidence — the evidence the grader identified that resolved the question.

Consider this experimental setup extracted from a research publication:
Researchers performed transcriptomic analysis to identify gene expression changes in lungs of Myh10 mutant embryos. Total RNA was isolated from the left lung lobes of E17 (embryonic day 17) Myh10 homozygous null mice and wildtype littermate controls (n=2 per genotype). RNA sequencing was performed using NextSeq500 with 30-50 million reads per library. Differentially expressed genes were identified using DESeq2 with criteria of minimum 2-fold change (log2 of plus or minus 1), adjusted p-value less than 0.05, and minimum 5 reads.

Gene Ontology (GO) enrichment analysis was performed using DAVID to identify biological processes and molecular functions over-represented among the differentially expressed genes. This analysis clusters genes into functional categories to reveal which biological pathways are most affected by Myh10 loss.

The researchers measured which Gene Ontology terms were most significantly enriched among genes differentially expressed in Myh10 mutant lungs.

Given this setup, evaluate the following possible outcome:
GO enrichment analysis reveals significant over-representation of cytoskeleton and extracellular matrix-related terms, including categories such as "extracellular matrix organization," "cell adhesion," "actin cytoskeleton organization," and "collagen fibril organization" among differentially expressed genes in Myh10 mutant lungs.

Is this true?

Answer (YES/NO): YES